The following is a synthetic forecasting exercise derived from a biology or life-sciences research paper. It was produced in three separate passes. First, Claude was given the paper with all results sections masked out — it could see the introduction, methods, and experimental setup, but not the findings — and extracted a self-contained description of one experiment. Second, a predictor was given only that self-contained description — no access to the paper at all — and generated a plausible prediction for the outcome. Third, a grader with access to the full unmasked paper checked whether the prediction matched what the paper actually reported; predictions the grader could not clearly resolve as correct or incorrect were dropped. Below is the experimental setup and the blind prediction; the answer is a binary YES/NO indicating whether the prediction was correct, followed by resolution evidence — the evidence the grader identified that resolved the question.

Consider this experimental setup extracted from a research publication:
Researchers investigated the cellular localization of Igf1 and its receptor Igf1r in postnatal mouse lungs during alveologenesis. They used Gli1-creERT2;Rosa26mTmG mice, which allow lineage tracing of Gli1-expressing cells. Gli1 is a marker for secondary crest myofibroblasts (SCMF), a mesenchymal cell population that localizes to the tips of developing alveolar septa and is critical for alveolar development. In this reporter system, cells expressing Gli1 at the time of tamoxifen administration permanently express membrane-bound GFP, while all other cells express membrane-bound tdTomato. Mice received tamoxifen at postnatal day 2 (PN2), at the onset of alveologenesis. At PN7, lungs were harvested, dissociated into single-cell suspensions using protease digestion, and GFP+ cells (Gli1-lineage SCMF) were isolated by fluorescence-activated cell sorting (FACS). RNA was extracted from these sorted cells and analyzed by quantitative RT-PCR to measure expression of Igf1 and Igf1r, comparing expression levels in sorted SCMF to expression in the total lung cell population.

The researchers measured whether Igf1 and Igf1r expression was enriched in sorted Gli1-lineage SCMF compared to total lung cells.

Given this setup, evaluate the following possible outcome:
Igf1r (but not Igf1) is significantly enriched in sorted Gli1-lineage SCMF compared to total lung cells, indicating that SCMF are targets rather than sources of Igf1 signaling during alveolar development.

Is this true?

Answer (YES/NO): NO